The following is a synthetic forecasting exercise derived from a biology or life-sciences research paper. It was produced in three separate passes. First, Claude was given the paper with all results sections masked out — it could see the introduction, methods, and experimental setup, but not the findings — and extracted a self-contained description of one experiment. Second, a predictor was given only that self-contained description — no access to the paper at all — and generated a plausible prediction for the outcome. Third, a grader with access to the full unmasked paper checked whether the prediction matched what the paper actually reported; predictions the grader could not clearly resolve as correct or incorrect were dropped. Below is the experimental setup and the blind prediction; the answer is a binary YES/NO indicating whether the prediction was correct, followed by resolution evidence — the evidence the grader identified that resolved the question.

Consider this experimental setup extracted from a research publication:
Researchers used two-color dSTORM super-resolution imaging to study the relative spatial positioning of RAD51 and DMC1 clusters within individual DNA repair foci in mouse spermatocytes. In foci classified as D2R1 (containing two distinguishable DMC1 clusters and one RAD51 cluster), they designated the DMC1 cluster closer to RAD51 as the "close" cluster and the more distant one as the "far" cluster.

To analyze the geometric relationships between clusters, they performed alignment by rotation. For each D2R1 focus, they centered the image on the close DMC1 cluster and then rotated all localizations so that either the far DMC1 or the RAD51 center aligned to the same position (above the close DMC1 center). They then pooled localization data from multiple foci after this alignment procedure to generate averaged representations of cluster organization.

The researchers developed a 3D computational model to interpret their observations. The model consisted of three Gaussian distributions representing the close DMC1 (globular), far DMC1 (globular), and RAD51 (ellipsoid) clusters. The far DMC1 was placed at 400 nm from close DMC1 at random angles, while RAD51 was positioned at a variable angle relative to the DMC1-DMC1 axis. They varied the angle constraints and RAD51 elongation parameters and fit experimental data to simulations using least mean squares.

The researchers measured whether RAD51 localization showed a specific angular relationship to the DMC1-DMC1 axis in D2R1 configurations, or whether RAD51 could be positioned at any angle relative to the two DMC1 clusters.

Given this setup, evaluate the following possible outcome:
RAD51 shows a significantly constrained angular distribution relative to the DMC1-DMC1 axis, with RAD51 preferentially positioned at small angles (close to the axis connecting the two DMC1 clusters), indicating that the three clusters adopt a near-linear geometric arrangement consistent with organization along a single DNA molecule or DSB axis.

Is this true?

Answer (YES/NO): YES